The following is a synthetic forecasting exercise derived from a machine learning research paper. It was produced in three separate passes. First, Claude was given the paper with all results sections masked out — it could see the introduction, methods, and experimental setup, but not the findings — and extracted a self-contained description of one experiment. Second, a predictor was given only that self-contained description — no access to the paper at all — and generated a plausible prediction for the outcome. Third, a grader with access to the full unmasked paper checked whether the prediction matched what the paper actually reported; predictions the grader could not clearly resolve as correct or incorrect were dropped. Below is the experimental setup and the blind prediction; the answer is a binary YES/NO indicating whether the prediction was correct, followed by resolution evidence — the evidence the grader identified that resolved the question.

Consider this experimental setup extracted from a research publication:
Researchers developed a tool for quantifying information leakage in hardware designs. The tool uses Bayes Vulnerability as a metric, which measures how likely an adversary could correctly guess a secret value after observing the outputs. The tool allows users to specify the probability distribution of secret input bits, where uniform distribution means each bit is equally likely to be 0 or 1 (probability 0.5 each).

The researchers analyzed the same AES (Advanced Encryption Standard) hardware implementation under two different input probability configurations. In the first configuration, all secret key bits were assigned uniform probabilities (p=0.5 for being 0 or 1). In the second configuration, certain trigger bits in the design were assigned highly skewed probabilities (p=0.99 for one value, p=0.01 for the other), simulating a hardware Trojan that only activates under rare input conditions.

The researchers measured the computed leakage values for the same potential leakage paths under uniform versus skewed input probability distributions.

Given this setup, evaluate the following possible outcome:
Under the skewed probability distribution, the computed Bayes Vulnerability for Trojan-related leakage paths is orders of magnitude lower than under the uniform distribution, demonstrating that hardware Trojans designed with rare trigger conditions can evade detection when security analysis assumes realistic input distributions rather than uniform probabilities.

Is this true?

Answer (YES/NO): NO